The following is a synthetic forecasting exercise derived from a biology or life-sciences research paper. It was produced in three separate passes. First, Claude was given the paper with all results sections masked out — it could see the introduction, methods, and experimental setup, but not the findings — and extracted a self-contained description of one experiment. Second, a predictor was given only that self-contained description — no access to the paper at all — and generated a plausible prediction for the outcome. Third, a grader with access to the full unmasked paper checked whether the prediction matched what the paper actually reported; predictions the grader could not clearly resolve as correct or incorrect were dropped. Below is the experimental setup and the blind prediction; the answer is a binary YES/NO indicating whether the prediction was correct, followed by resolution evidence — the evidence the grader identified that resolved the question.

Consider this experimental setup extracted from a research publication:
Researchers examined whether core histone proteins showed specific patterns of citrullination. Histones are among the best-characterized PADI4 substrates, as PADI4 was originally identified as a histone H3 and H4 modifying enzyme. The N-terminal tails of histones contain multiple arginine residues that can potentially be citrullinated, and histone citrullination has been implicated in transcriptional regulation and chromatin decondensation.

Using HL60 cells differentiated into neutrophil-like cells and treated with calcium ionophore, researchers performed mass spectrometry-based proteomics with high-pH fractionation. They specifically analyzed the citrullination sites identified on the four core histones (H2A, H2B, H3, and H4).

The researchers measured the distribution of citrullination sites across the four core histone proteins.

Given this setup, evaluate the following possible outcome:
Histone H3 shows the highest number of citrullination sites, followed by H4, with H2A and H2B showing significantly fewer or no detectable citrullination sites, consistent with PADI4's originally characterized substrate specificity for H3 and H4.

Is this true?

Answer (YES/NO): NO